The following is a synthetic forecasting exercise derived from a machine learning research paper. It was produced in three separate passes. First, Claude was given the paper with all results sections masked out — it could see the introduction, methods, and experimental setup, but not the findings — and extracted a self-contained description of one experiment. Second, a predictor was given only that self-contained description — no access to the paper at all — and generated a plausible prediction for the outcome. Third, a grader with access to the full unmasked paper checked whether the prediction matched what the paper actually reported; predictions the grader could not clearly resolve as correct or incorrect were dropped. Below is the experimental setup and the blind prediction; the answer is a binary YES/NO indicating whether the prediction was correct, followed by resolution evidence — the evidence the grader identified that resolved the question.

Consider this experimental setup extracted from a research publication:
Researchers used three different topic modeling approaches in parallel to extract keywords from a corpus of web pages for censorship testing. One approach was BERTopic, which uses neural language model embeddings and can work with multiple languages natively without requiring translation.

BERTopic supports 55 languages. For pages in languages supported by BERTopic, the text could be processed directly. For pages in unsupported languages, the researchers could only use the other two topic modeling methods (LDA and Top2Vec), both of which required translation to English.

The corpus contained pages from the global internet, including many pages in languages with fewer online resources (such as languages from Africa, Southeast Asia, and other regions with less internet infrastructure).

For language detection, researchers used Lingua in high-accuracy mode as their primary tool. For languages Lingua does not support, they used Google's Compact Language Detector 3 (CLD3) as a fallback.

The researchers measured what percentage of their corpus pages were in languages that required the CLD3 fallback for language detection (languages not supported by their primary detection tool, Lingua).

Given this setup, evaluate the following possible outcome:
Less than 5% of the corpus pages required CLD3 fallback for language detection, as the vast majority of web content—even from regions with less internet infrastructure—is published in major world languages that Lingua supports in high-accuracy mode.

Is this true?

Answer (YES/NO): NO